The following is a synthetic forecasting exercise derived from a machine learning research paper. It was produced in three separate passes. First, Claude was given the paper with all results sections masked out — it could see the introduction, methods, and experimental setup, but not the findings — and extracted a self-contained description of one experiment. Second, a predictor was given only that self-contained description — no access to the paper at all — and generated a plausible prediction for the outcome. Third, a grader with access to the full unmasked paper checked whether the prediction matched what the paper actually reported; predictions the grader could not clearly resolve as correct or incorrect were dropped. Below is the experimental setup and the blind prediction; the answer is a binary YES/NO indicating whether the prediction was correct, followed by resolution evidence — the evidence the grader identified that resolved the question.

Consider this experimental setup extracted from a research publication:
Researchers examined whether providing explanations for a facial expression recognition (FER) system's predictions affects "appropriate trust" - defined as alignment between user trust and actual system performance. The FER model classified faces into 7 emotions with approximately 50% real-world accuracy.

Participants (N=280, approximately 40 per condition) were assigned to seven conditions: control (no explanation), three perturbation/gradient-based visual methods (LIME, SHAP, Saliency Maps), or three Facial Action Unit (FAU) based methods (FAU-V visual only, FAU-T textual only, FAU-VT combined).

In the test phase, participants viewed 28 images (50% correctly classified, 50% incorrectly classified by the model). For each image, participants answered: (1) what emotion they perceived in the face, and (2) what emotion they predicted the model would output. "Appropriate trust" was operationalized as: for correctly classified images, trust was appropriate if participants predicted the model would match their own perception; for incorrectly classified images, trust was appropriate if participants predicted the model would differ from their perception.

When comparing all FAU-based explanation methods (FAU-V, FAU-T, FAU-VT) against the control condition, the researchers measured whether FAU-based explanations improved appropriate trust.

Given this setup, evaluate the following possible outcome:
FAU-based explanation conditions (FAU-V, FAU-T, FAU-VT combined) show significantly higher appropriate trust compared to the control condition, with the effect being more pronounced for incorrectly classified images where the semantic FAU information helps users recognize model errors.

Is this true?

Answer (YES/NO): NO